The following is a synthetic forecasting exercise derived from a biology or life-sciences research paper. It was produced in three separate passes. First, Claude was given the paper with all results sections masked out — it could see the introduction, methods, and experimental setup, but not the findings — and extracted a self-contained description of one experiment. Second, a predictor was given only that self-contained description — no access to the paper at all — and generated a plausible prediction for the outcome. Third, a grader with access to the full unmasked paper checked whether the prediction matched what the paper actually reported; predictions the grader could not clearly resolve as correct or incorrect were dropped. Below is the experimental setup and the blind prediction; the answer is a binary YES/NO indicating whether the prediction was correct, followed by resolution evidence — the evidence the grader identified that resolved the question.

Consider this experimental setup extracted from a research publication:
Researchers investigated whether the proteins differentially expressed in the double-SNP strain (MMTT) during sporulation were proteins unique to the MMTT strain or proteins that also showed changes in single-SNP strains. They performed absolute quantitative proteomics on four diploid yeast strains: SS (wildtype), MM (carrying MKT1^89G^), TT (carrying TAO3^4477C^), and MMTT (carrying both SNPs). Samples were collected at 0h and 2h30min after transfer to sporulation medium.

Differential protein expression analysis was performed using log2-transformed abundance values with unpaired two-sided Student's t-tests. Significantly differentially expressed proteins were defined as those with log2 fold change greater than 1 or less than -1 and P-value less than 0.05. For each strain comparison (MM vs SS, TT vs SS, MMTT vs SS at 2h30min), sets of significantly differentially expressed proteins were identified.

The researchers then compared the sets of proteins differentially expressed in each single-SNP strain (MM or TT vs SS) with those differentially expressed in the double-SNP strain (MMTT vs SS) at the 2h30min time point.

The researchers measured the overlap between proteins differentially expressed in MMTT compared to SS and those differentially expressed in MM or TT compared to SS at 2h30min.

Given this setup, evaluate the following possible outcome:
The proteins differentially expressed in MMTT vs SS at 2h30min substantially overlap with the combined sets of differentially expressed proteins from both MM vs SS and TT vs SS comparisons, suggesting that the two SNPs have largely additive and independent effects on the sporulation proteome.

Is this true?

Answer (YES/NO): NO